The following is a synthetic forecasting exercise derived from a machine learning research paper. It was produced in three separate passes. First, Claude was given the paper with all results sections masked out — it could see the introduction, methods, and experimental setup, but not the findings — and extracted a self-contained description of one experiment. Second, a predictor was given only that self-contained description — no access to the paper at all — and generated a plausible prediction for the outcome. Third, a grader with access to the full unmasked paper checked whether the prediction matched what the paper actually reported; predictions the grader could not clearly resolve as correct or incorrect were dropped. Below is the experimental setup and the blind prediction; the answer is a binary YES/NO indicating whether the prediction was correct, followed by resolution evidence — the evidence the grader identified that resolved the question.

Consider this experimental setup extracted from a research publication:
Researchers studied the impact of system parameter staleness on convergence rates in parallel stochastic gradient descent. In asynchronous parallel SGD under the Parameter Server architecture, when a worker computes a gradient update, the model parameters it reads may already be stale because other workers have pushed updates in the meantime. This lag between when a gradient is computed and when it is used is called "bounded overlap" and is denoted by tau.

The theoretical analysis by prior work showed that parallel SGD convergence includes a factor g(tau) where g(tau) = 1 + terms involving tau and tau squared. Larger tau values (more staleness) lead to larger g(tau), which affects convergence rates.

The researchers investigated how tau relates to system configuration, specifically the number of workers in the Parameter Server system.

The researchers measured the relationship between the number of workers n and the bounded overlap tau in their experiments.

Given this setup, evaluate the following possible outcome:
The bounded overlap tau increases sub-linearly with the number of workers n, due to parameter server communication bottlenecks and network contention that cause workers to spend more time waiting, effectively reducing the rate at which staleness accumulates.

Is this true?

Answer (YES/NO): NO